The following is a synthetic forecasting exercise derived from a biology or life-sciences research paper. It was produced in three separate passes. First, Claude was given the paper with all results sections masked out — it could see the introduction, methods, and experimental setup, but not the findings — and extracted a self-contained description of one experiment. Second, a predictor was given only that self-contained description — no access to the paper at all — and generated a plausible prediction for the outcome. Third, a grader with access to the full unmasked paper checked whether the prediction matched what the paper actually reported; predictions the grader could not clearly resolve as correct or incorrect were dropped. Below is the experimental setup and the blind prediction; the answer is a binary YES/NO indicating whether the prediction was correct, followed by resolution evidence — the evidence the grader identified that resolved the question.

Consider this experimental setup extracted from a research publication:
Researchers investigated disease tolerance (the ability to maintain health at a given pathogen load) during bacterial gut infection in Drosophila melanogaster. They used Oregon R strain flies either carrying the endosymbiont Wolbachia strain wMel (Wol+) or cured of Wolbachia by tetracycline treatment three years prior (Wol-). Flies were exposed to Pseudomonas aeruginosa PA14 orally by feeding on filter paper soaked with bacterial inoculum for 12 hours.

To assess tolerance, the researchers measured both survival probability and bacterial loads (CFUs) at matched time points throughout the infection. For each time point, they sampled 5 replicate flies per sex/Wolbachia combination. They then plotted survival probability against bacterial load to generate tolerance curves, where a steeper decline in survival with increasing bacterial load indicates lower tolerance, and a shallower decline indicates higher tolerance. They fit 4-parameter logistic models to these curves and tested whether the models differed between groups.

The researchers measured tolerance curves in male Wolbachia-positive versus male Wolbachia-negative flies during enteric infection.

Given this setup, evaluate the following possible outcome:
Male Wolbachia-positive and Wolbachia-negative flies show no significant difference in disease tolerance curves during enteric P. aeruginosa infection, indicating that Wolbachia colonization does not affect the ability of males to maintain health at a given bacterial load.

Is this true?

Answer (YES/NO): NO